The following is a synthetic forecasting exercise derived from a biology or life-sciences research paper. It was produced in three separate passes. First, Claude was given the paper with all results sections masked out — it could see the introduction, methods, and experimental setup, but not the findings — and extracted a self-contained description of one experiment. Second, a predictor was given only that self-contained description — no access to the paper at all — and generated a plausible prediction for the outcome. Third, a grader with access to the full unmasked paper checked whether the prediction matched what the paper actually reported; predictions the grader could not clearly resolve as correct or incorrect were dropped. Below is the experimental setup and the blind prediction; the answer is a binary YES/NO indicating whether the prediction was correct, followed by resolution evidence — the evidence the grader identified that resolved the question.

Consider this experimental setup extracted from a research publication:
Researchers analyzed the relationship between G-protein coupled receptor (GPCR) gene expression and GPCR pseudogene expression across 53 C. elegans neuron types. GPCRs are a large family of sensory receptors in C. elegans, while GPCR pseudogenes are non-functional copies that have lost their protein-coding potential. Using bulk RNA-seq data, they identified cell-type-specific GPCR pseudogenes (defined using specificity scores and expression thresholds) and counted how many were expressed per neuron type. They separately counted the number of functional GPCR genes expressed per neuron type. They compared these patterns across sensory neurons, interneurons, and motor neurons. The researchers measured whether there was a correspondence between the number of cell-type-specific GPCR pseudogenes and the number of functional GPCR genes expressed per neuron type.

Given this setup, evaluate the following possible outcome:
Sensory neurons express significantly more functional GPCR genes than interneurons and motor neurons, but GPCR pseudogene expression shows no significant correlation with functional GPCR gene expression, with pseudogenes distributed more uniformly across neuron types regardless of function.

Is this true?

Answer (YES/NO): NO